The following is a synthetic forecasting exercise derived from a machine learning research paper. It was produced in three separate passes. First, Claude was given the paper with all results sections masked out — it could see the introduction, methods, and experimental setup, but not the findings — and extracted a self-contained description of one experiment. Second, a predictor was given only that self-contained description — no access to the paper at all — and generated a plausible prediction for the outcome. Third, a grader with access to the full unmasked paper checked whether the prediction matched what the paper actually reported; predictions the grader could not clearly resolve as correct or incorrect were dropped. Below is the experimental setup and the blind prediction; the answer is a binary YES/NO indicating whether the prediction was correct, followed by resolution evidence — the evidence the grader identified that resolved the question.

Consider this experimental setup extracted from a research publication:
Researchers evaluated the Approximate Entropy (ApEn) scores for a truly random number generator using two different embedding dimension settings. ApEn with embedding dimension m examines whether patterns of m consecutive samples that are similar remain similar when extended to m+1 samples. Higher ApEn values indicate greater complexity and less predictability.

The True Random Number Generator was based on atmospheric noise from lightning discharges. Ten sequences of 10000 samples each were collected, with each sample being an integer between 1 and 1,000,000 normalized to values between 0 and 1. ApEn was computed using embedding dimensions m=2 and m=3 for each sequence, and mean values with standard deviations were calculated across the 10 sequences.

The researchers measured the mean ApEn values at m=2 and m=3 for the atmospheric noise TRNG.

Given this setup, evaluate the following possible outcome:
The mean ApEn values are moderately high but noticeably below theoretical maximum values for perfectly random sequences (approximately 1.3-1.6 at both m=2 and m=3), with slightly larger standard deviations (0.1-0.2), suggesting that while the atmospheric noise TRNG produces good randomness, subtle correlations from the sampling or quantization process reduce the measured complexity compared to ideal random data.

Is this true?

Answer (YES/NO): NO